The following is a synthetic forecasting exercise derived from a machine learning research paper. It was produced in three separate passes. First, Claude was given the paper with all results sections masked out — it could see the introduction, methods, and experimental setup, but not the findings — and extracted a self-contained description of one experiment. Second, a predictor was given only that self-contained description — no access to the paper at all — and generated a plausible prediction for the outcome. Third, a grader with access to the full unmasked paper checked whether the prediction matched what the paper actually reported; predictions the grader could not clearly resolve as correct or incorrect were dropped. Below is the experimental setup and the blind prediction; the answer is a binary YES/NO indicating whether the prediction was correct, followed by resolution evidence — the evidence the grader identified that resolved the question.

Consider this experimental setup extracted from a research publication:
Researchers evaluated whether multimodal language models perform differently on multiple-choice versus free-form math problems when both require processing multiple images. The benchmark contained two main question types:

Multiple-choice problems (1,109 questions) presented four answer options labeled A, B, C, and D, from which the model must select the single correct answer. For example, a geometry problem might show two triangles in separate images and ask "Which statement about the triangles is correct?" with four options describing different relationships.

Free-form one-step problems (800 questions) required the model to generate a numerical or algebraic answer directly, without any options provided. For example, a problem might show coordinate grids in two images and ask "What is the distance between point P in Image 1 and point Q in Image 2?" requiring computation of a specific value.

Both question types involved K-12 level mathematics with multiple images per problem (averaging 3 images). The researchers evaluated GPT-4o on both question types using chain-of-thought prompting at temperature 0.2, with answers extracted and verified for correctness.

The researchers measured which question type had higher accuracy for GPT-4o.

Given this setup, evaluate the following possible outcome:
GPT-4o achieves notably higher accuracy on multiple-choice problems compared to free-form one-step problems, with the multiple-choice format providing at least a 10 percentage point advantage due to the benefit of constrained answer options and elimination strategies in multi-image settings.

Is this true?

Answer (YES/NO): YES